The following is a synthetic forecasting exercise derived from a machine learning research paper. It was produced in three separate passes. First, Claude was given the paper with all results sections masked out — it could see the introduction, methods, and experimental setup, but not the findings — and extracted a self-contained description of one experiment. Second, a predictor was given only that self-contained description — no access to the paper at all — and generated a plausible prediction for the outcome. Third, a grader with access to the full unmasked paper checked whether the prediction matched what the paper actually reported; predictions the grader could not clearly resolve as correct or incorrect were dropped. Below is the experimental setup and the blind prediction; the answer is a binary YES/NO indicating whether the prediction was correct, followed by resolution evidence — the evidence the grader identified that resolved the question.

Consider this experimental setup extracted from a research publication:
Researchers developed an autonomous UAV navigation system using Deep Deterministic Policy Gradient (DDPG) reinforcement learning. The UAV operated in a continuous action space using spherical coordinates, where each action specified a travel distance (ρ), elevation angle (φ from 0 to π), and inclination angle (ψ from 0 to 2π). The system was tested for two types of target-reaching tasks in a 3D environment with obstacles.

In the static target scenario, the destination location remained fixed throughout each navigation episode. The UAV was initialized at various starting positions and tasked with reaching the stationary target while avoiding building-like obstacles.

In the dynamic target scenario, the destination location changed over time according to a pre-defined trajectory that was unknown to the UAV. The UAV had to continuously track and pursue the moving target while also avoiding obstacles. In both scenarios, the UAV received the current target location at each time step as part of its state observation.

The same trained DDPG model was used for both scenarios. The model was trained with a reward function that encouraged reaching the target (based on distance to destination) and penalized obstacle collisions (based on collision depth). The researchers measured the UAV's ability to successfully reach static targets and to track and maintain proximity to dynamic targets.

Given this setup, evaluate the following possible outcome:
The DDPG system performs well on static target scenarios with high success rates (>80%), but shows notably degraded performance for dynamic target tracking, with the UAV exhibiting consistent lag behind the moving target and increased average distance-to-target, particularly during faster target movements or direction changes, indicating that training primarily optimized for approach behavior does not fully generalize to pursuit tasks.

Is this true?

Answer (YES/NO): NO